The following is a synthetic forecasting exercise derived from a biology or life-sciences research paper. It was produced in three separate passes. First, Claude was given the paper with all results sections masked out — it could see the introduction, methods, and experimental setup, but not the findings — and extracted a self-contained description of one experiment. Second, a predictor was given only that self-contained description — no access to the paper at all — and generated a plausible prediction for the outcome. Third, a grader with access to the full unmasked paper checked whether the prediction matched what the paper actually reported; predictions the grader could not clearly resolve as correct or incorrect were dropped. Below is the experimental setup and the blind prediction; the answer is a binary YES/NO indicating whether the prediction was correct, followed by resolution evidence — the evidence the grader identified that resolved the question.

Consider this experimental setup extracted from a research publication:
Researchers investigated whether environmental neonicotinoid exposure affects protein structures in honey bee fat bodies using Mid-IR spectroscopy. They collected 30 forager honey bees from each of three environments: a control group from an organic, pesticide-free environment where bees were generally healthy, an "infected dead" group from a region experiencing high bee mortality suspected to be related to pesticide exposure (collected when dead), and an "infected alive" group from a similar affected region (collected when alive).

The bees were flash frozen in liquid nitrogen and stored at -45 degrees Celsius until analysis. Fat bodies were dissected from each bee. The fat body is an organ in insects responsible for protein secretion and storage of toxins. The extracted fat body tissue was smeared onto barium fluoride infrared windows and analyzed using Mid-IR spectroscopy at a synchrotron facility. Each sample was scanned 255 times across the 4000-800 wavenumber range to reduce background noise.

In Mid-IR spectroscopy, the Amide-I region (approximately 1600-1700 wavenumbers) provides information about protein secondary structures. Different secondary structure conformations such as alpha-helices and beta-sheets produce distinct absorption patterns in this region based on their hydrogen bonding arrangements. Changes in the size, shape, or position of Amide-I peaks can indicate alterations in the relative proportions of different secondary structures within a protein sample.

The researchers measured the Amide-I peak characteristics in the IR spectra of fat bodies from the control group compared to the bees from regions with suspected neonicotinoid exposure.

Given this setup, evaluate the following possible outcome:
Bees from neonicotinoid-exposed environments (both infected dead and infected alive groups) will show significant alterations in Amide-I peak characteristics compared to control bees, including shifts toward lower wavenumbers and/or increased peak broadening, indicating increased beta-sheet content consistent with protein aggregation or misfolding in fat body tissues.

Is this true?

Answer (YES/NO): NO